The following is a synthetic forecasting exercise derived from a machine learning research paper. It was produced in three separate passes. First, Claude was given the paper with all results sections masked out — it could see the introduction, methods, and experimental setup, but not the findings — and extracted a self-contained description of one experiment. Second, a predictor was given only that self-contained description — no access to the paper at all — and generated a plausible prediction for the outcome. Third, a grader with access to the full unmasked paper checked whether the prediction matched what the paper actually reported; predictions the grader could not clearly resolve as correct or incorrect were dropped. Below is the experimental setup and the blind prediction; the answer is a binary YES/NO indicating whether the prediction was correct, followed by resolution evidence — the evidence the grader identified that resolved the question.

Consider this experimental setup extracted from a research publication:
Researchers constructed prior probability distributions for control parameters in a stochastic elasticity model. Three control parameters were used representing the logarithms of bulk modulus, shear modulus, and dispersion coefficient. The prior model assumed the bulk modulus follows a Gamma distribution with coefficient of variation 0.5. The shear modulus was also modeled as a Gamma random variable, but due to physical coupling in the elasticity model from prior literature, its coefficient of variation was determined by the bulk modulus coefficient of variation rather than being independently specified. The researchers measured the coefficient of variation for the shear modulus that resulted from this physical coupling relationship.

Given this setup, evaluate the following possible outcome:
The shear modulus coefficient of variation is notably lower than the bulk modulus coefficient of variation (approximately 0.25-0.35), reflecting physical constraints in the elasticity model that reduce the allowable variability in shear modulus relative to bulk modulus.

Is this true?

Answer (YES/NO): YES